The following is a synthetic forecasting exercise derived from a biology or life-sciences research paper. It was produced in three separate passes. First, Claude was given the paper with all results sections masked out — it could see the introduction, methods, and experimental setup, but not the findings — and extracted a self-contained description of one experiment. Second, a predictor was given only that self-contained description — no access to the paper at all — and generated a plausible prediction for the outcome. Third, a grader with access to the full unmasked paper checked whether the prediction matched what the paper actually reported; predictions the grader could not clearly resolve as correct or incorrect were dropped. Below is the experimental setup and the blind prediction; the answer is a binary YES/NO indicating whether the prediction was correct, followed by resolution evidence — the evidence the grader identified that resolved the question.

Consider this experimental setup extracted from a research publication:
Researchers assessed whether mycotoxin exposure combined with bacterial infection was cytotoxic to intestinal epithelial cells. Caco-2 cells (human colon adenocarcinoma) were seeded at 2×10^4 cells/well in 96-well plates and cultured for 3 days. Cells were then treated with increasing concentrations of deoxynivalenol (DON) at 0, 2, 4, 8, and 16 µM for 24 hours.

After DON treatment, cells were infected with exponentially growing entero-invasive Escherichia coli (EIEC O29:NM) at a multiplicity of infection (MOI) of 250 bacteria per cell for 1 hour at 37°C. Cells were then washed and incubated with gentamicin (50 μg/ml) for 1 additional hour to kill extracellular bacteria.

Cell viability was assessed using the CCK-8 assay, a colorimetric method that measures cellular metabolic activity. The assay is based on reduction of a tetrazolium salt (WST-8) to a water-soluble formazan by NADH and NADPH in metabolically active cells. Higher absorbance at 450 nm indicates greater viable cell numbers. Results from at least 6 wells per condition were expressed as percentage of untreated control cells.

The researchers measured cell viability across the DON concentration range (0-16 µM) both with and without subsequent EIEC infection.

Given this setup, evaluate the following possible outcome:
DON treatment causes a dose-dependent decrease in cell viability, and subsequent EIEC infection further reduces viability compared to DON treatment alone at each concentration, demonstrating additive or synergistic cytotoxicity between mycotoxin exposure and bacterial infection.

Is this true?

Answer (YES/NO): NO